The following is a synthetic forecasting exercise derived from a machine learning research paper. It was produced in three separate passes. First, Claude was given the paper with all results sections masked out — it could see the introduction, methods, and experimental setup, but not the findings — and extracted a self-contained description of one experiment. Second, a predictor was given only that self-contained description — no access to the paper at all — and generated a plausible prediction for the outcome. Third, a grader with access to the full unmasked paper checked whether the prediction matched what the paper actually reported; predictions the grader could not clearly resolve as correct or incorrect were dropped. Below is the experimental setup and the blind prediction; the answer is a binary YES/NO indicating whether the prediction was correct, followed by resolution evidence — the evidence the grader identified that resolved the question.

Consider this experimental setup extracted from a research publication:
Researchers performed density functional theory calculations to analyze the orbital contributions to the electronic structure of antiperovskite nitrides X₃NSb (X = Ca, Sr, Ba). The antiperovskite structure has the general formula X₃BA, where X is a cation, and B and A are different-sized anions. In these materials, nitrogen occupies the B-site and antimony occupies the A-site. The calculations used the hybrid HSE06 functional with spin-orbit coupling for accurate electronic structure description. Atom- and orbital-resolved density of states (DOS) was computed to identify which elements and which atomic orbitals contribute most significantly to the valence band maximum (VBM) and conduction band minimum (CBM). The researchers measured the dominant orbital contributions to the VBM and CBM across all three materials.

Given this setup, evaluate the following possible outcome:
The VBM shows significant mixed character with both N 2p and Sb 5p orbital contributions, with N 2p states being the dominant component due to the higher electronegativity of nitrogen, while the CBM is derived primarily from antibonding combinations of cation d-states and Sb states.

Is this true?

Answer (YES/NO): NO